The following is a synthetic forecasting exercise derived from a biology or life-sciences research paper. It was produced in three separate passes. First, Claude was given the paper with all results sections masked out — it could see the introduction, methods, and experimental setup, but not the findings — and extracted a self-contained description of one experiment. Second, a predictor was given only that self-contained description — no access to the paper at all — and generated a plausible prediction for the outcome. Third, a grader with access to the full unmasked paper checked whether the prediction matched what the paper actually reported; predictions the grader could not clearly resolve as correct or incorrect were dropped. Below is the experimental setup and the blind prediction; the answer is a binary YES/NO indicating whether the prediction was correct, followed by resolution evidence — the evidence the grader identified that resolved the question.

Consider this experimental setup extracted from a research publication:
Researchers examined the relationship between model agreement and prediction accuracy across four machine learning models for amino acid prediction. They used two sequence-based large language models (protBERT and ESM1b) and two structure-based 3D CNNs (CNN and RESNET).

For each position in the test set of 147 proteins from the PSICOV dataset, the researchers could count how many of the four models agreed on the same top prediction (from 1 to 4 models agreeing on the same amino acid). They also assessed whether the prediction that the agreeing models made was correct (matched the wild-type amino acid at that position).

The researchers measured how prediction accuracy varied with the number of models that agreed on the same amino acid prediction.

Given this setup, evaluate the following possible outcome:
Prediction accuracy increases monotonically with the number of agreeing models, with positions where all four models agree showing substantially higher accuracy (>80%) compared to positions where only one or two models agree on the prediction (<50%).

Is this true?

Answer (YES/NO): NO